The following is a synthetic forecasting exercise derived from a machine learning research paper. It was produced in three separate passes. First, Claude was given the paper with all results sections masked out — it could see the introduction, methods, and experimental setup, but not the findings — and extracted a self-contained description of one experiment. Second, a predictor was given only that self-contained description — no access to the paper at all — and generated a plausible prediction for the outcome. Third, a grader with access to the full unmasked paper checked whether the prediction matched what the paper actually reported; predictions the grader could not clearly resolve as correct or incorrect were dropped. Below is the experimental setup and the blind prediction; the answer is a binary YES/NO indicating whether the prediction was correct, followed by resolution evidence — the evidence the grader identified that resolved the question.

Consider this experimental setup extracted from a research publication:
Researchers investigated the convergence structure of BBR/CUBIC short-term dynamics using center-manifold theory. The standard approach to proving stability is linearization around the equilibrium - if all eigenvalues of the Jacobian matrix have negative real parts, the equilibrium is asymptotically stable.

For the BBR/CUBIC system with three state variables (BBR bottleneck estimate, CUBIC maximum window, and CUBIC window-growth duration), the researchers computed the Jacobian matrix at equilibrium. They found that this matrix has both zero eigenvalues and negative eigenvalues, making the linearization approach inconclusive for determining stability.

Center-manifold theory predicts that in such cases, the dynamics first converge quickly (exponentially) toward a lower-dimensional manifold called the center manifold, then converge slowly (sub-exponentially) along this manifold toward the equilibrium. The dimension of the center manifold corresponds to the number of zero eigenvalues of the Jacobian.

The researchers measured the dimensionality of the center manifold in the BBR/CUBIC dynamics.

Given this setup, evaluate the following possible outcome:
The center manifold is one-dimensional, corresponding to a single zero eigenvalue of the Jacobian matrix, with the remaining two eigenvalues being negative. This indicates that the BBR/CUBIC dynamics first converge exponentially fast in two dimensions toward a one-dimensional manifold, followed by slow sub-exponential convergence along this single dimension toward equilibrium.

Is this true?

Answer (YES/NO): YES